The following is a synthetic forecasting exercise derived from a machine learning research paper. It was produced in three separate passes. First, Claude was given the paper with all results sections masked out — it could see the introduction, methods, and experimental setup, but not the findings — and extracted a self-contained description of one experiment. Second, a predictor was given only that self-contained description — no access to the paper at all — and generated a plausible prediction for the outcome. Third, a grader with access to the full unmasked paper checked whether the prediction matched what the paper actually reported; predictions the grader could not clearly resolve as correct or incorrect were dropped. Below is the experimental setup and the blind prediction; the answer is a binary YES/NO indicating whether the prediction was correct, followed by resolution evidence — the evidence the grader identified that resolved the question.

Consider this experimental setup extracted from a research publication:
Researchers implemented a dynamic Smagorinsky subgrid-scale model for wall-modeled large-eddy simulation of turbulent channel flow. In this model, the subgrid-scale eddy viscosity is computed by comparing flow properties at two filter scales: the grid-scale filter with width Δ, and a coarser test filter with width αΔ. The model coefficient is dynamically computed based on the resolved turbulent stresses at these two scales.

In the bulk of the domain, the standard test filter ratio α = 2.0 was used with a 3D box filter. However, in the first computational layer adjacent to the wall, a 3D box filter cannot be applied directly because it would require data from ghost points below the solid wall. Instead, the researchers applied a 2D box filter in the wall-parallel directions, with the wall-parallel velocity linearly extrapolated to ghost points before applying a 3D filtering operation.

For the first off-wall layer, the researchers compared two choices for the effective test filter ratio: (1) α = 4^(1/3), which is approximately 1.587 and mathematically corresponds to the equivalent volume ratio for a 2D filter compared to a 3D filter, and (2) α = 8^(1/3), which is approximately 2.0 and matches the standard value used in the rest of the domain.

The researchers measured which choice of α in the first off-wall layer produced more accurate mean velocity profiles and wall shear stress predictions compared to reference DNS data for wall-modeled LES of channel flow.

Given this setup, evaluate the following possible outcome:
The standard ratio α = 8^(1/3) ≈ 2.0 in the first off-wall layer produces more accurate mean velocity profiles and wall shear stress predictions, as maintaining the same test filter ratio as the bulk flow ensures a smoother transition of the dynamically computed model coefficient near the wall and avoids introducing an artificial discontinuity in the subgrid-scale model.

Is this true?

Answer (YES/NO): NO